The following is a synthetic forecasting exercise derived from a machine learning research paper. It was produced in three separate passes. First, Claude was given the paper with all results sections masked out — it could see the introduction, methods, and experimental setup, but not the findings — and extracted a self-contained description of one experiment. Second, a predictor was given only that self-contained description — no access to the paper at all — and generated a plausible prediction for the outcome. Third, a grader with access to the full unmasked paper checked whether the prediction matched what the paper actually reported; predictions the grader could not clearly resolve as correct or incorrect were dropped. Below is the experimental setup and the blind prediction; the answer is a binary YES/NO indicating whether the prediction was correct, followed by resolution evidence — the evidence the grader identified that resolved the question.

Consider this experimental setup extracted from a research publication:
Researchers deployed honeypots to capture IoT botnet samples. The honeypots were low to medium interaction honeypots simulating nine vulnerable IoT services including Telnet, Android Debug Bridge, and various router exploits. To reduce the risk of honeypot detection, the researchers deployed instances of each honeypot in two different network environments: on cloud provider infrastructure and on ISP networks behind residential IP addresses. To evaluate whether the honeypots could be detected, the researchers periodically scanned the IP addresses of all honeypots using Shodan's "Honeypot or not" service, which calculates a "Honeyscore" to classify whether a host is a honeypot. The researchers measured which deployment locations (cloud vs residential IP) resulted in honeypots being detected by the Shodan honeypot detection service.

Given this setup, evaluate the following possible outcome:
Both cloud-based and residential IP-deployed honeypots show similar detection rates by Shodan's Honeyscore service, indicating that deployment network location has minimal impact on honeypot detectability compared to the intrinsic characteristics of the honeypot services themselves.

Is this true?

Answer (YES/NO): NO